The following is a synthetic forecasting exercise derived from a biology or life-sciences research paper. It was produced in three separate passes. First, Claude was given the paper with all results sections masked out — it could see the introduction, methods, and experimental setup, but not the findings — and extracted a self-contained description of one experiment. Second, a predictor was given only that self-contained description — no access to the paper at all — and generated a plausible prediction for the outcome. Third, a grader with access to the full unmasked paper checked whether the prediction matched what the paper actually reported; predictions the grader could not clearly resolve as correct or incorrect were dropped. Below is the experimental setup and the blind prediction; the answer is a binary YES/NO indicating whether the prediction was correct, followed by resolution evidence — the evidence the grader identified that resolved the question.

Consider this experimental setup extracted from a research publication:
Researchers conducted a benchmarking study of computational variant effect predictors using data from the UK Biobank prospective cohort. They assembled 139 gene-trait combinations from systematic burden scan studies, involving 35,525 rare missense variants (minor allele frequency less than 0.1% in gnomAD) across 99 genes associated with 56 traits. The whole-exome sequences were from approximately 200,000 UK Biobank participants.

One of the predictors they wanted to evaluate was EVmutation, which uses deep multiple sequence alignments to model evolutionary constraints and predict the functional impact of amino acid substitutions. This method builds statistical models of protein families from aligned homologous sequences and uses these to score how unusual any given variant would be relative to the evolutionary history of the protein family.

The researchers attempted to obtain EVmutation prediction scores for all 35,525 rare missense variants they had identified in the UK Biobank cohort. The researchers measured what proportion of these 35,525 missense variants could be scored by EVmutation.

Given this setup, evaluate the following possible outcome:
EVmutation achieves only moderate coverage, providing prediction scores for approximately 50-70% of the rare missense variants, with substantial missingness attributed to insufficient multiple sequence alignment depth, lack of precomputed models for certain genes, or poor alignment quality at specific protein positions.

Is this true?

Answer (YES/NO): NO